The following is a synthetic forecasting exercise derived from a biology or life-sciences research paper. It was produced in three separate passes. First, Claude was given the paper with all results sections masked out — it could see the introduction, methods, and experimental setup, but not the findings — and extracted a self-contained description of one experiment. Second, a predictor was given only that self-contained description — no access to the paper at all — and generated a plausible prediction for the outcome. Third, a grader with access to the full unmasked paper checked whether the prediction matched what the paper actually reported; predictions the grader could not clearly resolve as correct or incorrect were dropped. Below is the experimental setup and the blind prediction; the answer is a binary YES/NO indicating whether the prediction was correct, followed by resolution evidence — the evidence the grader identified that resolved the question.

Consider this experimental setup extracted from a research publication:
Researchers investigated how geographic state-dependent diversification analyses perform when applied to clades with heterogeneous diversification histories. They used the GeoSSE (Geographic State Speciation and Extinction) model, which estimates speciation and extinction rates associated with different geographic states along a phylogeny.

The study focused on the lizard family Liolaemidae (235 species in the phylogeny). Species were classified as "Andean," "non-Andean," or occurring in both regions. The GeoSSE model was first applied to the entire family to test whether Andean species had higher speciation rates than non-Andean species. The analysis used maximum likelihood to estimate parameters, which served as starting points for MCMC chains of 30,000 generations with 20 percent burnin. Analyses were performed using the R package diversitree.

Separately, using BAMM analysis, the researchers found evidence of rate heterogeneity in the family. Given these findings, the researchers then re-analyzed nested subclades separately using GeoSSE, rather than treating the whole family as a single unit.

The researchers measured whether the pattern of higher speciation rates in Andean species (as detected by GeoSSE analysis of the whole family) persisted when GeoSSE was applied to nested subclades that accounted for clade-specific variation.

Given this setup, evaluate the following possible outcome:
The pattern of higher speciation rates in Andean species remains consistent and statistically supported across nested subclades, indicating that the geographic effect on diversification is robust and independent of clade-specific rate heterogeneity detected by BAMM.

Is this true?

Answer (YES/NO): NO